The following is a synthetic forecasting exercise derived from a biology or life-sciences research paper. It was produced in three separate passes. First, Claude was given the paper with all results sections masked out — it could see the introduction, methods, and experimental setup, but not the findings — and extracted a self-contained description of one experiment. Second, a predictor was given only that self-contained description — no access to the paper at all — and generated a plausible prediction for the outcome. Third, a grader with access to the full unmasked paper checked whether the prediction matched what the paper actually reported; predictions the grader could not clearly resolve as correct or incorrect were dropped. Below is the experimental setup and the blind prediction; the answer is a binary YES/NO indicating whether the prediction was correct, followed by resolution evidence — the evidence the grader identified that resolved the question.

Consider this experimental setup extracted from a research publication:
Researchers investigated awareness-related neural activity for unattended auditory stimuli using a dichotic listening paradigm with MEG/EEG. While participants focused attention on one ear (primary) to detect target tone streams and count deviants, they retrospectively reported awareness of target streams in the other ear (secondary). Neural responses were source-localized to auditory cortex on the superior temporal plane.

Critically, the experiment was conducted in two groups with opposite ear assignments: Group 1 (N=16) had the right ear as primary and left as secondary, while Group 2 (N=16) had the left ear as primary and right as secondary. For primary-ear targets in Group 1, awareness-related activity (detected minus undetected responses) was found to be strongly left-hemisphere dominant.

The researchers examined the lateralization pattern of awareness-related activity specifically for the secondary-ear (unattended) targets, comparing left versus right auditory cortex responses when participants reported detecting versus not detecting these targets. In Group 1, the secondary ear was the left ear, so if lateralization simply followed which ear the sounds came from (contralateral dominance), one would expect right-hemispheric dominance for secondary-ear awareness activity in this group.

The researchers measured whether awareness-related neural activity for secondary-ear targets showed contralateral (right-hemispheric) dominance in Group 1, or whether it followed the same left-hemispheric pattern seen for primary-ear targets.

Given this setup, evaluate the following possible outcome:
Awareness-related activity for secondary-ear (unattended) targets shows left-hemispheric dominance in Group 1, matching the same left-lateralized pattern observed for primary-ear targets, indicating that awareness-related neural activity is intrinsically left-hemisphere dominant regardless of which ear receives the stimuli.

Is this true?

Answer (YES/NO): YES